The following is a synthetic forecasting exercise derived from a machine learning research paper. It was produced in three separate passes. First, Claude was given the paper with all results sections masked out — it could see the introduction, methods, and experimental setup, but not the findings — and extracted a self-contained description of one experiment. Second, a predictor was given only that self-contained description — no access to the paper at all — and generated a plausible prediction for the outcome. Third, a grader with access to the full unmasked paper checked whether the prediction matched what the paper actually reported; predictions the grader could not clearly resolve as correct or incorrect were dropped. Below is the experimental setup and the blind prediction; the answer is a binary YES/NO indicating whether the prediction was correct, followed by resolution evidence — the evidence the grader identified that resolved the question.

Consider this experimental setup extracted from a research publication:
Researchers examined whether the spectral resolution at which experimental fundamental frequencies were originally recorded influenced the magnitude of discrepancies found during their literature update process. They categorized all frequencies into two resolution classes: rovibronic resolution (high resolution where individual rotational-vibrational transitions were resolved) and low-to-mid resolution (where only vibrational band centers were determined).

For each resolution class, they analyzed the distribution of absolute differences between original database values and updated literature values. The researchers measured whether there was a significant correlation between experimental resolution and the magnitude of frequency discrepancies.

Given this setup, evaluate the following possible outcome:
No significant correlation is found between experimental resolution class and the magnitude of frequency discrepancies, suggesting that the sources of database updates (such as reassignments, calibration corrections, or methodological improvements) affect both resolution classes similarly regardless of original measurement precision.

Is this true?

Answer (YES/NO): YES